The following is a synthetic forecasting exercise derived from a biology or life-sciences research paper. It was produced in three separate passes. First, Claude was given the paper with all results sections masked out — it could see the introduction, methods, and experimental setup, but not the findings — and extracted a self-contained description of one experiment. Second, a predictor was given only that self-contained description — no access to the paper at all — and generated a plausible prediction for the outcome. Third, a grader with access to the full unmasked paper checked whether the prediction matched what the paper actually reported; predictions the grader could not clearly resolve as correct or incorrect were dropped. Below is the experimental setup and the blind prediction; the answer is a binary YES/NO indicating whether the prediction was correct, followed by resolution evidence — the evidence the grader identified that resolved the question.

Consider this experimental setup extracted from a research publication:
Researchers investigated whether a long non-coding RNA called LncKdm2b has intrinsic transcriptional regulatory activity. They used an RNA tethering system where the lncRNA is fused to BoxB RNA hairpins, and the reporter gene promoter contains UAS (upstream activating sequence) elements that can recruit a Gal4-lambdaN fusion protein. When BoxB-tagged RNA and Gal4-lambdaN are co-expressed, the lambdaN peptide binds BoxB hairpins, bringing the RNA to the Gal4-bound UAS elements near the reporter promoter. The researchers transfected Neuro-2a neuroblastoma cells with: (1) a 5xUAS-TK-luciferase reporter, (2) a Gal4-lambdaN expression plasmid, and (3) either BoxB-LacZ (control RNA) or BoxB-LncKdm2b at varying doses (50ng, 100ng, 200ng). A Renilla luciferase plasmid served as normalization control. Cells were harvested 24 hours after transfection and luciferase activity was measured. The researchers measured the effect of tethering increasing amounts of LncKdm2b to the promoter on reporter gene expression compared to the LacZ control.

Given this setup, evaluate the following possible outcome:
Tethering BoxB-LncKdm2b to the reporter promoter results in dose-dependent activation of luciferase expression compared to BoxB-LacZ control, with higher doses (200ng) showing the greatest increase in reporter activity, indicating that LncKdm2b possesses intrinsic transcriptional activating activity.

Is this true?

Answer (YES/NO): YES